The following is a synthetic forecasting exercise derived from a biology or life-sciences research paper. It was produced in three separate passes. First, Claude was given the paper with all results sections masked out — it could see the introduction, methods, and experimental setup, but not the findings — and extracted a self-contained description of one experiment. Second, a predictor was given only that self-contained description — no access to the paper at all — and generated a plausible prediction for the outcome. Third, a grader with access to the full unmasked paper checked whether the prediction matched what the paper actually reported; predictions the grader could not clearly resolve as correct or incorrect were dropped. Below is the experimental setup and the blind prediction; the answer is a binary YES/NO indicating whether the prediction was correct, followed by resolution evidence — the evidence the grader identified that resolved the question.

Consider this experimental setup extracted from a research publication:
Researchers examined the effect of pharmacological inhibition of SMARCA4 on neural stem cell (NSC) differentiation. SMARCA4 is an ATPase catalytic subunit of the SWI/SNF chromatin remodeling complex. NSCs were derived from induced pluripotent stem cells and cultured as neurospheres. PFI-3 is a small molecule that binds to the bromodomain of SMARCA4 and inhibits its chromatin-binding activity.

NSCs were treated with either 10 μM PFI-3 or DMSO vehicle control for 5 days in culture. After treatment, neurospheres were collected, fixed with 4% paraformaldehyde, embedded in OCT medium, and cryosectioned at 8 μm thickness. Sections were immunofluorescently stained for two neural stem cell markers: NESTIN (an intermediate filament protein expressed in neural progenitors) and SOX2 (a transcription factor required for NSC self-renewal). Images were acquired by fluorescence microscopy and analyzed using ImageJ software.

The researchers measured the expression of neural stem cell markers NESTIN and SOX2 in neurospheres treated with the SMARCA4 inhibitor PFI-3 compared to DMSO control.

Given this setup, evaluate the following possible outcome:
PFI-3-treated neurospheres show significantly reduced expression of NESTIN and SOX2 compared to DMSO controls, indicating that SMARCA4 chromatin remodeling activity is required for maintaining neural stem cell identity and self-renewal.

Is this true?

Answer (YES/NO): YES